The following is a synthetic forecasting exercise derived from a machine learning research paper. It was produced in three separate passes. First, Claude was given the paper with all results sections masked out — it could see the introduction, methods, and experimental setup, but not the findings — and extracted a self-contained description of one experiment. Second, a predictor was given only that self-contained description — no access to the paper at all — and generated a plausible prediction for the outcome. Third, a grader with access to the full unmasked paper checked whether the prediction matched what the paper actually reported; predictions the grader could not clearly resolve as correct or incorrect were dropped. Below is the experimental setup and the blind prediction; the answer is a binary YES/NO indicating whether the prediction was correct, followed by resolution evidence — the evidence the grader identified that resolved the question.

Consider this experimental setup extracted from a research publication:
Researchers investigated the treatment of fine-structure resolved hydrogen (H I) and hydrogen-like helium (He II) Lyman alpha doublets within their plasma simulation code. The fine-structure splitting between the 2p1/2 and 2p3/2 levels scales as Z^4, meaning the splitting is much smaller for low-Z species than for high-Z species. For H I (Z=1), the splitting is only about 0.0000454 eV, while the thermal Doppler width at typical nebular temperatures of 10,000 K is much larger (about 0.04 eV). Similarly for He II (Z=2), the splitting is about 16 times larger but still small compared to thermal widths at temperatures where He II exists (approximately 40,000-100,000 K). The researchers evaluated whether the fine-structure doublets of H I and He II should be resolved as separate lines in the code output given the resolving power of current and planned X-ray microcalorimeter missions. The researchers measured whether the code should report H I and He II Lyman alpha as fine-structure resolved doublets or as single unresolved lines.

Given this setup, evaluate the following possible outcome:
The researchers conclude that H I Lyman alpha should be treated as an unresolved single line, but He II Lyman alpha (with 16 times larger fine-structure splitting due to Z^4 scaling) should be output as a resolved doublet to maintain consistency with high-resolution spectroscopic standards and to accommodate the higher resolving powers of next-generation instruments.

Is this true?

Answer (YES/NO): NO